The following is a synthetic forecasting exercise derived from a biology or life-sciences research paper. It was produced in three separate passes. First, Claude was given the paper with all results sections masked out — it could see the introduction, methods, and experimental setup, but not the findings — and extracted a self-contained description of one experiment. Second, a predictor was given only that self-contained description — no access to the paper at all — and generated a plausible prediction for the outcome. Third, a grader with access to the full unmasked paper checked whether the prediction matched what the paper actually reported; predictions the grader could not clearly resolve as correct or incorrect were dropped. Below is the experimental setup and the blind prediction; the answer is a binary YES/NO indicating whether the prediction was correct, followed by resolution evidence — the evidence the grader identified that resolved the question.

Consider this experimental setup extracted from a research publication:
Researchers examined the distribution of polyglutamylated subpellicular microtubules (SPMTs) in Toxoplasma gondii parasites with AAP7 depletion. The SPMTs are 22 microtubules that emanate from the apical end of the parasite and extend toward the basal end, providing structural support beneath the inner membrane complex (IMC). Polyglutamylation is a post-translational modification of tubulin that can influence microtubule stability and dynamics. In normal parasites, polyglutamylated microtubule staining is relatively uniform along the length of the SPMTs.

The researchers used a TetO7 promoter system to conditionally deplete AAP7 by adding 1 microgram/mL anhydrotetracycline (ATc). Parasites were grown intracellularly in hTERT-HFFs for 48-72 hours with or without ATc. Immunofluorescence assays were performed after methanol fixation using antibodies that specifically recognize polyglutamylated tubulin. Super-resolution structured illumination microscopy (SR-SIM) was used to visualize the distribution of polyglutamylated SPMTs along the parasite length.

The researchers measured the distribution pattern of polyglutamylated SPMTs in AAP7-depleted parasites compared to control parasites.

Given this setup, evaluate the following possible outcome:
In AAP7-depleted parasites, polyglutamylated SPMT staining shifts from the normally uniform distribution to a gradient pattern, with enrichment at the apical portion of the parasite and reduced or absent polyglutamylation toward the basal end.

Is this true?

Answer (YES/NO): NO